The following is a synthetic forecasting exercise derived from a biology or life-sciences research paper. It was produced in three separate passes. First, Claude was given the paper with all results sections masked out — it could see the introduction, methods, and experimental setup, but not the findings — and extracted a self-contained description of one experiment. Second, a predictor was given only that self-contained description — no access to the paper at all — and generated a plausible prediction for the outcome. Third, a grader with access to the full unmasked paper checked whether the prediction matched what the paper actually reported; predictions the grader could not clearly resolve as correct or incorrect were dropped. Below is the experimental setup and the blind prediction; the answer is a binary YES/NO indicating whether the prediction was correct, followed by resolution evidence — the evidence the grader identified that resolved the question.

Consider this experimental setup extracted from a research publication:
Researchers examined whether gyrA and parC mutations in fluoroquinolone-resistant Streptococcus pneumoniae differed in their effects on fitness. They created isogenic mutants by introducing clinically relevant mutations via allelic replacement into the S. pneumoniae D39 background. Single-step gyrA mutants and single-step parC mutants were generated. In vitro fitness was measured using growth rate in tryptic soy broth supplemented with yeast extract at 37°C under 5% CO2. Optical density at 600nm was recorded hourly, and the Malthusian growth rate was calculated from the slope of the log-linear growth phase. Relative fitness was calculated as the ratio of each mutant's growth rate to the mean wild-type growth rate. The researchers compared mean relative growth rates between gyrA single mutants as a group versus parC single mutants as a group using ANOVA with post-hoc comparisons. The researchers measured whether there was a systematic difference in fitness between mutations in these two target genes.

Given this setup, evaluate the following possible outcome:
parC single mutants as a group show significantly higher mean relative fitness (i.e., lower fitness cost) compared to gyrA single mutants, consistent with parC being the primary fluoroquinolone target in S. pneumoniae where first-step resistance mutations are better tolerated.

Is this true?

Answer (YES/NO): YES